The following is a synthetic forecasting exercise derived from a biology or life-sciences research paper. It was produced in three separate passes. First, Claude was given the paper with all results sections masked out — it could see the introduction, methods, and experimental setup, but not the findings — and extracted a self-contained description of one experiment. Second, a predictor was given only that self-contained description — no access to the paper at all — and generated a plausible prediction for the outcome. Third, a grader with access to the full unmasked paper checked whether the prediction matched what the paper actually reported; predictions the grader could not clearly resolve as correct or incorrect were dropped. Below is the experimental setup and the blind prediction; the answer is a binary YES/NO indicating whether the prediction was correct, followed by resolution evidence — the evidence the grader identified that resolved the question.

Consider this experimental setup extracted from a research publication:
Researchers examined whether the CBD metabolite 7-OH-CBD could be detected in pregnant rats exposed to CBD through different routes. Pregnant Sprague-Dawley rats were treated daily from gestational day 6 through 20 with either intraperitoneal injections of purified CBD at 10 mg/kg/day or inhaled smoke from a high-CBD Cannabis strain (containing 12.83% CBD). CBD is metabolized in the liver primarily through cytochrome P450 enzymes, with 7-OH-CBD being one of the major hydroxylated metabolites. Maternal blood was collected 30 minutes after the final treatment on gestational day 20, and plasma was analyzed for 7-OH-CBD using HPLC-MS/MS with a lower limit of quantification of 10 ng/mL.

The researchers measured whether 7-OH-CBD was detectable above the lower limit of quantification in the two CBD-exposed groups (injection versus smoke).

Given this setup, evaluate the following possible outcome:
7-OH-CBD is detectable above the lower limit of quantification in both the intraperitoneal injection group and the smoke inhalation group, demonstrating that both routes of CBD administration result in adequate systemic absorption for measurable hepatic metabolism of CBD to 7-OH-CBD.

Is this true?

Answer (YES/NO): NO